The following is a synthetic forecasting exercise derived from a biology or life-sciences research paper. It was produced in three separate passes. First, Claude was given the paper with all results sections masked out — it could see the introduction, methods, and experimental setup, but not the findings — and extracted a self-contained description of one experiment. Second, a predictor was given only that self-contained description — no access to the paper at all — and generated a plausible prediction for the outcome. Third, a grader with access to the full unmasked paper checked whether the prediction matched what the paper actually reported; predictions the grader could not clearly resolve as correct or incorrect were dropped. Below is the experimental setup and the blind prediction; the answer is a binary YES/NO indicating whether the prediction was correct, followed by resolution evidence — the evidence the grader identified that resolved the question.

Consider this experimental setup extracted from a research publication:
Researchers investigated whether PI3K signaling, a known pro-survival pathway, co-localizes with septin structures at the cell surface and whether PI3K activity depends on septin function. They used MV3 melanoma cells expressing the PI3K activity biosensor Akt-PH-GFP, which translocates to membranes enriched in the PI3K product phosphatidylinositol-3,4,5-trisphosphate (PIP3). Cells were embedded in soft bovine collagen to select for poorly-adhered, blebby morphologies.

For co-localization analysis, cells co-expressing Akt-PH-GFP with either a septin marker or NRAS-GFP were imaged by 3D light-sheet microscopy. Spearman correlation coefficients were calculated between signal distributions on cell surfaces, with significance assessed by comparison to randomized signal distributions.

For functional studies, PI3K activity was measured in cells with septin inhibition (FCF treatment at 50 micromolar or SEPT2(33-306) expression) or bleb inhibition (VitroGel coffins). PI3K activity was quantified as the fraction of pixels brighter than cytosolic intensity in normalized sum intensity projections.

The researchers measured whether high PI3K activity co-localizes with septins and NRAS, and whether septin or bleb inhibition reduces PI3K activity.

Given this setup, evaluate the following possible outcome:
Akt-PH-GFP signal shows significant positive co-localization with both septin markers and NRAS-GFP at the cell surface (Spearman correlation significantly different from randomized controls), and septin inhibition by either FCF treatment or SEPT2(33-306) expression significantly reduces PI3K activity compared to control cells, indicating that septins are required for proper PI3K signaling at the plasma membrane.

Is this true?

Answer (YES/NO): YES